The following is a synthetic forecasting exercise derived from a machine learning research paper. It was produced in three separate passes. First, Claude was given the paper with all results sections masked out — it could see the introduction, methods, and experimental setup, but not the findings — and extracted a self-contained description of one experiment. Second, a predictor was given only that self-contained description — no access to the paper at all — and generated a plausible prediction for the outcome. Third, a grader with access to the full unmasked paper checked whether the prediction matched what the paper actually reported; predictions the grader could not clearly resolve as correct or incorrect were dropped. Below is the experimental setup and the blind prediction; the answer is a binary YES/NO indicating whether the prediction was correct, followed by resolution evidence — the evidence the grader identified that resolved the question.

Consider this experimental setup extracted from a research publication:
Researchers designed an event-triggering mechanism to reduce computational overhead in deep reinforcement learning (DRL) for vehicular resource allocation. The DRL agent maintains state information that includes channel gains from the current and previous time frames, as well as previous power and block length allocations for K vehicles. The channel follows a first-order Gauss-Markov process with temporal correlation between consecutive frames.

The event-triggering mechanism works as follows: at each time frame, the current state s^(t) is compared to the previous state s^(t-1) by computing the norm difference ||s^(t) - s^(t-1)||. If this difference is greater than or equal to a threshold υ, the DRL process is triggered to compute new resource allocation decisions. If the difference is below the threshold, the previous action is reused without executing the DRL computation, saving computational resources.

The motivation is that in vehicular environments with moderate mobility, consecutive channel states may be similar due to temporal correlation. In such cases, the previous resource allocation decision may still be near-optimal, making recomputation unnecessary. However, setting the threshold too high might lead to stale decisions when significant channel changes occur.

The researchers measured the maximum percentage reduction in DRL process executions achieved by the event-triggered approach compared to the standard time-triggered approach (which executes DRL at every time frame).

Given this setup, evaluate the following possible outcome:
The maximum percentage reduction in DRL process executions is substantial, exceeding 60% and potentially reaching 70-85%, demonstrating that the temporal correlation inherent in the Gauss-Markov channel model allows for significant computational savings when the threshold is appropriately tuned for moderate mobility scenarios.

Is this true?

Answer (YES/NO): NO